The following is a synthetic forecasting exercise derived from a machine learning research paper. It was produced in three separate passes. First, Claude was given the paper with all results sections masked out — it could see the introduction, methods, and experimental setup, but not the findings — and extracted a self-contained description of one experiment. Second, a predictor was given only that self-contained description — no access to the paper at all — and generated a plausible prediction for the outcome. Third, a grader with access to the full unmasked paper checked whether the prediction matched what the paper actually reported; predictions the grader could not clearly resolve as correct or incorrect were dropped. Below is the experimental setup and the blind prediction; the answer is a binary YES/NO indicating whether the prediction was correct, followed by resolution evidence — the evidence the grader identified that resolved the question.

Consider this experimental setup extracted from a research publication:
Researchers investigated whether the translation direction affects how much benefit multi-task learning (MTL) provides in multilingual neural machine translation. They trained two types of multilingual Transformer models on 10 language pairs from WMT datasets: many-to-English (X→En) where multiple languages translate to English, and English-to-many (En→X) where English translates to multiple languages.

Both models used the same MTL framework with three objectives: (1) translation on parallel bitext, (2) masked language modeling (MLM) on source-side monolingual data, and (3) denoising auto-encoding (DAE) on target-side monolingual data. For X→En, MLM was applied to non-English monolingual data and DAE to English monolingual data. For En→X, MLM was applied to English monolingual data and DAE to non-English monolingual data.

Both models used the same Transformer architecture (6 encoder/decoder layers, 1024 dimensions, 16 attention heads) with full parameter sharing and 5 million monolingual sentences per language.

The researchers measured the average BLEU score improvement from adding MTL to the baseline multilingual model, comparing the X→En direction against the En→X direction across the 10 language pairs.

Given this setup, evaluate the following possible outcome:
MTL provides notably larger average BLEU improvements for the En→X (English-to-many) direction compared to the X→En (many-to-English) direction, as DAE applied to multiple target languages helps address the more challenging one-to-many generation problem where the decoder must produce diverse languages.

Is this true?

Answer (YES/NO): NO